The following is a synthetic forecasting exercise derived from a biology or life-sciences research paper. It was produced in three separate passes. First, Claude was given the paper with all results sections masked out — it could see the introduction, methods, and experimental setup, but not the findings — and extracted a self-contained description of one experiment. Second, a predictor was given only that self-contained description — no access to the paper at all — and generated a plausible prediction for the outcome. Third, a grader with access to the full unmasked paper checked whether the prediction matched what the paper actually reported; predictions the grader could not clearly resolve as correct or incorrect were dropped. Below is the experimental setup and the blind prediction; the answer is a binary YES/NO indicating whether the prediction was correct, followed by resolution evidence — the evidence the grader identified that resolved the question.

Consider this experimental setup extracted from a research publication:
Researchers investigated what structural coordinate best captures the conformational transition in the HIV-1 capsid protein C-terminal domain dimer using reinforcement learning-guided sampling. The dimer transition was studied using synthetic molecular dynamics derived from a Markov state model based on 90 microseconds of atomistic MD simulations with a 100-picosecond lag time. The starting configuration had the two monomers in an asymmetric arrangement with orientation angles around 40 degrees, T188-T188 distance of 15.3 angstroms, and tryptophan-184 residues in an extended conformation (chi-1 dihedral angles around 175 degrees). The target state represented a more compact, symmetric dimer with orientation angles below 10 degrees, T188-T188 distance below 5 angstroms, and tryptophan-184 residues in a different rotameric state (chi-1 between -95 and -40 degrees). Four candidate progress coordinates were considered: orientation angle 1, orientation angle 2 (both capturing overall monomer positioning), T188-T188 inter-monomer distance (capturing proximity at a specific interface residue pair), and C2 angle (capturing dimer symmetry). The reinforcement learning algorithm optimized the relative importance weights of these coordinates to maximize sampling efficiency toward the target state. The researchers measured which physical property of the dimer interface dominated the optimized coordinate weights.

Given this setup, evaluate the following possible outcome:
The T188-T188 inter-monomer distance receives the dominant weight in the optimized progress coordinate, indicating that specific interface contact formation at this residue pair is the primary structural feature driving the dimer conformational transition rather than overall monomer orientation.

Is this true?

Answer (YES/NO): YES